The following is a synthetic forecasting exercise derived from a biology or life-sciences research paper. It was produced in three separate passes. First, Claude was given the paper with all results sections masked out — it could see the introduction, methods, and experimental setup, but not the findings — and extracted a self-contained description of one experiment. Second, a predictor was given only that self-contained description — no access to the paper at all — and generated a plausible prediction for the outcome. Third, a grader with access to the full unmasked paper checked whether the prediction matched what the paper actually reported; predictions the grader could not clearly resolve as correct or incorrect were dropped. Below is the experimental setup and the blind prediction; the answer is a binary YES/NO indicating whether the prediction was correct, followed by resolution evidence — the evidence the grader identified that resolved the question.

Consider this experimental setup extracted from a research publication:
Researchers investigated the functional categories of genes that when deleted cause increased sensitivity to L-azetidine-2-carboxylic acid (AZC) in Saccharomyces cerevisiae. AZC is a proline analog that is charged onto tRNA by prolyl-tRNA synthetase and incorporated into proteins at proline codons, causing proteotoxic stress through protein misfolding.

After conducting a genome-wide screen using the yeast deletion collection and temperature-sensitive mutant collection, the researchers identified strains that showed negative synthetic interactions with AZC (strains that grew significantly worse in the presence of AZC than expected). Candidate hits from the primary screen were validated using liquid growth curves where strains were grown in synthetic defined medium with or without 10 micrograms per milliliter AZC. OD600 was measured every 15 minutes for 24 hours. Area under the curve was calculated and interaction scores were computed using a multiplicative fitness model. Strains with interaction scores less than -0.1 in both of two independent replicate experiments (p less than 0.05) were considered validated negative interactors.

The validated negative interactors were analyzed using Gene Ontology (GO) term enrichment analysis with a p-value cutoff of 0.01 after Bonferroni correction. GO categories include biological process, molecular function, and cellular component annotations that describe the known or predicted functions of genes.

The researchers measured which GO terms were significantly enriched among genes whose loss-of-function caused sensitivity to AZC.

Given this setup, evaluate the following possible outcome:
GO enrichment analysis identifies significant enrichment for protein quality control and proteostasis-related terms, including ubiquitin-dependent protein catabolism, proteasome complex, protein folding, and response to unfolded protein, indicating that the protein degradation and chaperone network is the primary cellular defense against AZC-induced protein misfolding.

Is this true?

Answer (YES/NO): NO